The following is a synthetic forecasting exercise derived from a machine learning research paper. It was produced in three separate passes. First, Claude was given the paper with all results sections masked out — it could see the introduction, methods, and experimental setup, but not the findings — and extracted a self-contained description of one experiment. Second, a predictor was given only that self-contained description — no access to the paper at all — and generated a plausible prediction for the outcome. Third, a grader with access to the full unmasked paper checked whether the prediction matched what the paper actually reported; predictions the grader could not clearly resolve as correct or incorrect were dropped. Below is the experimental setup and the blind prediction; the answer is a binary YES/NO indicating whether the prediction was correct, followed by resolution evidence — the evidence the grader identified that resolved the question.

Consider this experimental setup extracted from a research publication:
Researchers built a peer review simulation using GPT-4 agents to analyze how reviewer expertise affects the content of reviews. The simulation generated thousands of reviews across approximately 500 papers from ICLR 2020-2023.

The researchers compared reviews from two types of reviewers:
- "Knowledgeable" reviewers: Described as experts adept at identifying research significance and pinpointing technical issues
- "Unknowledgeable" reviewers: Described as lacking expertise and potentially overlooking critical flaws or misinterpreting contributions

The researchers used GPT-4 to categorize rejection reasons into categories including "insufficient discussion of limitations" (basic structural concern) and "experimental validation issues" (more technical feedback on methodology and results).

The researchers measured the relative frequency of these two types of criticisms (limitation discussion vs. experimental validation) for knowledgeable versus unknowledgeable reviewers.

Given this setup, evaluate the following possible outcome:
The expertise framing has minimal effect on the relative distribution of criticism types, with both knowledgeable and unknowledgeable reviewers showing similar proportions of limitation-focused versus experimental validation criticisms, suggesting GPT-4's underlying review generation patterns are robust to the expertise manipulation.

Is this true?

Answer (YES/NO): NO